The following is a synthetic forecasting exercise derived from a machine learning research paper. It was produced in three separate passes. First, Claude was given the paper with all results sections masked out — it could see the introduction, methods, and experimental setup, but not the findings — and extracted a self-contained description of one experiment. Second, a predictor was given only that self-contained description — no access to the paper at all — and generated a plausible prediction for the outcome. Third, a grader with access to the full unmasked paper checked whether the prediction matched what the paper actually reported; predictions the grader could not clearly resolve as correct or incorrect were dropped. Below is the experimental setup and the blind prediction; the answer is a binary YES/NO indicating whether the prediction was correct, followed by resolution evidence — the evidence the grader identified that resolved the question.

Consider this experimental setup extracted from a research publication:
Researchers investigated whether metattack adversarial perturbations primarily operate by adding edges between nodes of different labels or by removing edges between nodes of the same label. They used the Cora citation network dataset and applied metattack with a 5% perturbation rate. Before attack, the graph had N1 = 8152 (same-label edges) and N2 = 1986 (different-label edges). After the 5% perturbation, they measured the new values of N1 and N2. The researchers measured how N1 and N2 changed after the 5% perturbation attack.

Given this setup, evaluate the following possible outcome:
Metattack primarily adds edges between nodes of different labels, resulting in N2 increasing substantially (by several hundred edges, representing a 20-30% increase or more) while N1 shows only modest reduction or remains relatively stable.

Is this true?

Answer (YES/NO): YES